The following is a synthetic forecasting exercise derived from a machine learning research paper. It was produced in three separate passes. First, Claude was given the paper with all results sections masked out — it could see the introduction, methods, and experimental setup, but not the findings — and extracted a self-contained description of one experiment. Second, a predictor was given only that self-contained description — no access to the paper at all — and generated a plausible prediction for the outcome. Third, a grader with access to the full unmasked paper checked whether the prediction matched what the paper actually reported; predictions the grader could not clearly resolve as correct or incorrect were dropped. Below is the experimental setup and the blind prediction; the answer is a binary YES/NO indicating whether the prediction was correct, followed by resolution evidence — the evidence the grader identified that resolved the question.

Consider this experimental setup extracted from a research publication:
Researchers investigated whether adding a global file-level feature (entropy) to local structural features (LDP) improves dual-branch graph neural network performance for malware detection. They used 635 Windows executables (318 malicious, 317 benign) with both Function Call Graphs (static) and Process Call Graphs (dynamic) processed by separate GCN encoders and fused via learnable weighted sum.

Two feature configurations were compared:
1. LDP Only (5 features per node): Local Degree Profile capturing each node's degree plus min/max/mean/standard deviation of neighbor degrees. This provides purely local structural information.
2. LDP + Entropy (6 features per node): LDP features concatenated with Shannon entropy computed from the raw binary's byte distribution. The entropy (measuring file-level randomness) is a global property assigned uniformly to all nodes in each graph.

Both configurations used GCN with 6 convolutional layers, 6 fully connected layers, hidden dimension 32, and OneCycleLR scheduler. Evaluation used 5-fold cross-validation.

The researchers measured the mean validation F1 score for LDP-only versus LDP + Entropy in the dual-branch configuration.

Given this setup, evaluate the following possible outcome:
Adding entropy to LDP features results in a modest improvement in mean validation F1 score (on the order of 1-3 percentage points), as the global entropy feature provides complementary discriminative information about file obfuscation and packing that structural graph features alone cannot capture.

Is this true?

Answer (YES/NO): YES